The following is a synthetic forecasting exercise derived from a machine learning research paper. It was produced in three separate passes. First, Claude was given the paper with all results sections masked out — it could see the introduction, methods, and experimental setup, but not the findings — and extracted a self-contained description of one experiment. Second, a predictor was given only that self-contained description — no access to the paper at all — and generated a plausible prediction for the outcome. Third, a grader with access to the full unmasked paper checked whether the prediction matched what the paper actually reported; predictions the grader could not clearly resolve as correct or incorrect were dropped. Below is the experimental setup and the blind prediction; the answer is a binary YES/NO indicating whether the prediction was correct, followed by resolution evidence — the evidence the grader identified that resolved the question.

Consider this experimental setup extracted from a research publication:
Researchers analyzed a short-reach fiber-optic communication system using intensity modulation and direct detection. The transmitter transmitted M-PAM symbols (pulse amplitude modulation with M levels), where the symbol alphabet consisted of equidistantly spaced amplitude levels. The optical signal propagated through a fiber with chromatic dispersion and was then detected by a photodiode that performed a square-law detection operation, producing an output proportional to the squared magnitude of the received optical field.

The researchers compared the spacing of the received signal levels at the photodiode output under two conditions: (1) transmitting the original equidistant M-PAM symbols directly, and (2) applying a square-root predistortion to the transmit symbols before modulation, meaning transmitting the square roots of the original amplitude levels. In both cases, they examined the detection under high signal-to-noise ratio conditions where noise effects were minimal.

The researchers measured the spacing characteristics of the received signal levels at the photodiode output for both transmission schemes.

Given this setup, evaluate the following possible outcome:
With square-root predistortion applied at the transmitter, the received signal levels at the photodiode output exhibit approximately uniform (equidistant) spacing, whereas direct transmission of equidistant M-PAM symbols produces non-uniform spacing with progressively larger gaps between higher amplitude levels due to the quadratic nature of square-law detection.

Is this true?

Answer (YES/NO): YES